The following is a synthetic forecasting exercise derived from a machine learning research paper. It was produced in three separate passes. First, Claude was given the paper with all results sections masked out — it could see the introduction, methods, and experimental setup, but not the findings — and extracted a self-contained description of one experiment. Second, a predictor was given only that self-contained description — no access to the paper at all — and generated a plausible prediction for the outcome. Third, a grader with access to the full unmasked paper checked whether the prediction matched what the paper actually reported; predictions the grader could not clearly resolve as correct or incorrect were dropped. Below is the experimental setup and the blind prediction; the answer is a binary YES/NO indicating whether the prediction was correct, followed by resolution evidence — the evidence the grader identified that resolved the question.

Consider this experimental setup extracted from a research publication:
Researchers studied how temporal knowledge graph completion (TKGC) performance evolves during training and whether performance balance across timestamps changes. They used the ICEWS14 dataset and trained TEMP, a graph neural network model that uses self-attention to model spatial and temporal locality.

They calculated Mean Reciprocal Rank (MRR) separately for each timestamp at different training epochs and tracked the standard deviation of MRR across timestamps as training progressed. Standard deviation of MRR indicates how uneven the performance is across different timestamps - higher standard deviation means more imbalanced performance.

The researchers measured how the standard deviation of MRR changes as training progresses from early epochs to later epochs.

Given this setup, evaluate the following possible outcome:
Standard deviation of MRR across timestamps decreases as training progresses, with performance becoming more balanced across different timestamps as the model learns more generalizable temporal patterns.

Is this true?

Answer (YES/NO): NO